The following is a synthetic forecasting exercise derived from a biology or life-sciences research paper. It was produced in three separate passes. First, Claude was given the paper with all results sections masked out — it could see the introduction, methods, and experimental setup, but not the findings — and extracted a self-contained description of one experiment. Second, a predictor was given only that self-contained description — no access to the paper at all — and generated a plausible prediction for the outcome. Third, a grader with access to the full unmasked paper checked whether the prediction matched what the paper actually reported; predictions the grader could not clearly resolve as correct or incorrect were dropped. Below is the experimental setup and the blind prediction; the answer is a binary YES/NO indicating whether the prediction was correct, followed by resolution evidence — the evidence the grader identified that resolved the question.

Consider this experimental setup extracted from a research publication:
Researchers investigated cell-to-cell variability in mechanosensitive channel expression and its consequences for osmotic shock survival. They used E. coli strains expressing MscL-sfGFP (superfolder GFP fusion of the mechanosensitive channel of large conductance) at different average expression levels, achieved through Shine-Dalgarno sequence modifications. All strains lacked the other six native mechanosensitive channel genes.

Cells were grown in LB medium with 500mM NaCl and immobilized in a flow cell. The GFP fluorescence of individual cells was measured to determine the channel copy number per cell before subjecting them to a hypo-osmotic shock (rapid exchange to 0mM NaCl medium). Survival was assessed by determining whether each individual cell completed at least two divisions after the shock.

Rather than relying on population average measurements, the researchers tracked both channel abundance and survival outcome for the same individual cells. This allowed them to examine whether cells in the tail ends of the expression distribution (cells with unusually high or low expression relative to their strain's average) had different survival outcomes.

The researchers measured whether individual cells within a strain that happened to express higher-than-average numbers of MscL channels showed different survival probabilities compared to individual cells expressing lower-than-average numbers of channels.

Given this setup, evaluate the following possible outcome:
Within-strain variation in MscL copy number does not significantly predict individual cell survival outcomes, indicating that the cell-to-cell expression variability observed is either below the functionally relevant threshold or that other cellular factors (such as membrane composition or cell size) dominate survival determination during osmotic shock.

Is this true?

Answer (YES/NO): NO